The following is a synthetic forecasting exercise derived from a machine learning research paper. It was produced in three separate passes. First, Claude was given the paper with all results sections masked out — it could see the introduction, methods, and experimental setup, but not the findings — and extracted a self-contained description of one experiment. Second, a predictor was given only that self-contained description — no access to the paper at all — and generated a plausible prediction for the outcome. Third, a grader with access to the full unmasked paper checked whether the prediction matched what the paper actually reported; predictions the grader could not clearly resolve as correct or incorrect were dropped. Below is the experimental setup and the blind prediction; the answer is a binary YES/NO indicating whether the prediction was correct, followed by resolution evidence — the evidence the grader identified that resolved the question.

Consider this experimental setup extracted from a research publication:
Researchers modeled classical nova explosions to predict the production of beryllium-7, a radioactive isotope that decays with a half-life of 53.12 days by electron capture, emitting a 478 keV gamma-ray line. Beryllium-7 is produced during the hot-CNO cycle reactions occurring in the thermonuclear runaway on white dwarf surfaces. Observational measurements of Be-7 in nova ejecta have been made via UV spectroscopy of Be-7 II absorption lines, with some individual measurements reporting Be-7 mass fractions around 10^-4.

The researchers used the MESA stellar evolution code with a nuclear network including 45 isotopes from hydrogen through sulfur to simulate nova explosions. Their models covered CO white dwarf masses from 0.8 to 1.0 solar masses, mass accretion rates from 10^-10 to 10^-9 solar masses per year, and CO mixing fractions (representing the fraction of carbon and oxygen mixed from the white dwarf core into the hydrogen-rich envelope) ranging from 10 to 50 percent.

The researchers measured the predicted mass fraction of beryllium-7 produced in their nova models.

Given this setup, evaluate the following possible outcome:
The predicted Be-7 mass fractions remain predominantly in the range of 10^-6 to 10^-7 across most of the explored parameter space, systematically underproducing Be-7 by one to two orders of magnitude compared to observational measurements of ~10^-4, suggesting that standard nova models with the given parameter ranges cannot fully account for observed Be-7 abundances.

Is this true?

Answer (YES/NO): NO